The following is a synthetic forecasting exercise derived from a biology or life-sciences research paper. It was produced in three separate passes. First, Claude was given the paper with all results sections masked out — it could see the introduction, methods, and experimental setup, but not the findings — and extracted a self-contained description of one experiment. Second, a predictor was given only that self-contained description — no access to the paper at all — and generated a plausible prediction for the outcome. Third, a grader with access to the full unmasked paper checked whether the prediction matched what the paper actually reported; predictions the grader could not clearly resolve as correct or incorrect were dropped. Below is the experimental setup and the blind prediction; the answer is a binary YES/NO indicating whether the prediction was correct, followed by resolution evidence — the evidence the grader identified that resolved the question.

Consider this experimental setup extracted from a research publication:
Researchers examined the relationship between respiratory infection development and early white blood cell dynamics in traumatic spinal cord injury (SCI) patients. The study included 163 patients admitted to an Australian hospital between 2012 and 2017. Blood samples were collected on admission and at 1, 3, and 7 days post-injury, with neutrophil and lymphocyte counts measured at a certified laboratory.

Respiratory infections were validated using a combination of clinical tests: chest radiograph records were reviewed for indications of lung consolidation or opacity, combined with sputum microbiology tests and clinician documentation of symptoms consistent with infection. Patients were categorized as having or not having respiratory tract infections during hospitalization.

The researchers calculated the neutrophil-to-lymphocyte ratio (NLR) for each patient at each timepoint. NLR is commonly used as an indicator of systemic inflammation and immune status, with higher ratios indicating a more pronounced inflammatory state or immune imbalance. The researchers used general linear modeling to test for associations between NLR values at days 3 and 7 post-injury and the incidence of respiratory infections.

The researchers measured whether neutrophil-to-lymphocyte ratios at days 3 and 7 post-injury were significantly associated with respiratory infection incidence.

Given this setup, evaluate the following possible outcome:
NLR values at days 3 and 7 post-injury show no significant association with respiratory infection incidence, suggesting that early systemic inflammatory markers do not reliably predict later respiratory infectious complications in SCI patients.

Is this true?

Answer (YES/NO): NO